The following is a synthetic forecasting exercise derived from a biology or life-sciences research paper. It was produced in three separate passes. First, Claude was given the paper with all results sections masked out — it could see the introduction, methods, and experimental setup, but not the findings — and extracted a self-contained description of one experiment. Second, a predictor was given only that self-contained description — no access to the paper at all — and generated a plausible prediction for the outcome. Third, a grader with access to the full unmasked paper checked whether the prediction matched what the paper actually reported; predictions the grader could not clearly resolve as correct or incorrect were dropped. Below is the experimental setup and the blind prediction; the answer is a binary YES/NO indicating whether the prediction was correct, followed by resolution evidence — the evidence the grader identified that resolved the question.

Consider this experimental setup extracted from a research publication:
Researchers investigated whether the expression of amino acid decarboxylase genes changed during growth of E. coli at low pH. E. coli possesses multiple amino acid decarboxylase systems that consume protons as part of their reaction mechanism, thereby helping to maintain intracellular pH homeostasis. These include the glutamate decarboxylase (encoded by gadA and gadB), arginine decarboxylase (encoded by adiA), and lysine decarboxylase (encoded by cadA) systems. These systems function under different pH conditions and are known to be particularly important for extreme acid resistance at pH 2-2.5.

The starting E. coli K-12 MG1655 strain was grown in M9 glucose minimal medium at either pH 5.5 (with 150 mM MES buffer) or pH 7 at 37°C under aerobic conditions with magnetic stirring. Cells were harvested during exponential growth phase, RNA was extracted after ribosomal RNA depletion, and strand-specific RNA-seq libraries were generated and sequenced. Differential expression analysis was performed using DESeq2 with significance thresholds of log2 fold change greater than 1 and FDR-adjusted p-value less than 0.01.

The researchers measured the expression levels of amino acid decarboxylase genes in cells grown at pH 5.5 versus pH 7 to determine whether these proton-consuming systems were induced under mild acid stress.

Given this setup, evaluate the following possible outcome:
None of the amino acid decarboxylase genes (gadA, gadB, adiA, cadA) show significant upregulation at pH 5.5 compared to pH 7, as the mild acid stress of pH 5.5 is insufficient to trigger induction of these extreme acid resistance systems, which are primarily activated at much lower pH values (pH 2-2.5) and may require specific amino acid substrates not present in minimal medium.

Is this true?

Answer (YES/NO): YES